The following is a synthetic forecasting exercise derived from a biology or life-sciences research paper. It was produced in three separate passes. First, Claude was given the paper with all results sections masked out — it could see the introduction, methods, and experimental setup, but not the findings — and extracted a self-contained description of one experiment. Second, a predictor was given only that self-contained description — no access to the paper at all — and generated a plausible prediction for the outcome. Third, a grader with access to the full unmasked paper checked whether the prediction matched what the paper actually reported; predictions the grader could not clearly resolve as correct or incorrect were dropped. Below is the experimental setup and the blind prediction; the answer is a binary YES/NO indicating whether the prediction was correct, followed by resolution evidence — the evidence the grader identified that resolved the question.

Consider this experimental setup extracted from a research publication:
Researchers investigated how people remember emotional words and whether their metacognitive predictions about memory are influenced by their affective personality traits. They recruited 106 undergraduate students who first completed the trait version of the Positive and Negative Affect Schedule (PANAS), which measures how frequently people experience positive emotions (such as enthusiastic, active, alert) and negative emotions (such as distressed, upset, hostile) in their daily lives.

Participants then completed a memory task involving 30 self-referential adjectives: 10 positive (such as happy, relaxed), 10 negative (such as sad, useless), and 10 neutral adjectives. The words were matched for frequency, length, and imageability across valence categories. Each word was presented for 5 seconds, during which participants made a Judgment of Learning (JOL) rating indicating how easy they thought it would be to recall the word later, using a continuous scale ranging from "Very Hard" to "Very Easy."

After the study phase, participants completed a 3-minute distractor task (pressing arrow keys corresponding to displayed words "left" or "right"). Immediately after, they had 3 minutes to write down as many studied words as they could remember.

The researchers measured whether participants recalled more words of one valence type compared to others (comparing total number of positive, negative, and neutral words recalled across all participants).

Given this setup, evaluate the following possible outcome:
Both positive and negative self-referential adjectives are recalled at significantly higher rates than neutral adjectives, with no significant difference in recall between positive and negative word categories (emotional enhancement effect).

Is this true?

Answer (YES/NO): NO